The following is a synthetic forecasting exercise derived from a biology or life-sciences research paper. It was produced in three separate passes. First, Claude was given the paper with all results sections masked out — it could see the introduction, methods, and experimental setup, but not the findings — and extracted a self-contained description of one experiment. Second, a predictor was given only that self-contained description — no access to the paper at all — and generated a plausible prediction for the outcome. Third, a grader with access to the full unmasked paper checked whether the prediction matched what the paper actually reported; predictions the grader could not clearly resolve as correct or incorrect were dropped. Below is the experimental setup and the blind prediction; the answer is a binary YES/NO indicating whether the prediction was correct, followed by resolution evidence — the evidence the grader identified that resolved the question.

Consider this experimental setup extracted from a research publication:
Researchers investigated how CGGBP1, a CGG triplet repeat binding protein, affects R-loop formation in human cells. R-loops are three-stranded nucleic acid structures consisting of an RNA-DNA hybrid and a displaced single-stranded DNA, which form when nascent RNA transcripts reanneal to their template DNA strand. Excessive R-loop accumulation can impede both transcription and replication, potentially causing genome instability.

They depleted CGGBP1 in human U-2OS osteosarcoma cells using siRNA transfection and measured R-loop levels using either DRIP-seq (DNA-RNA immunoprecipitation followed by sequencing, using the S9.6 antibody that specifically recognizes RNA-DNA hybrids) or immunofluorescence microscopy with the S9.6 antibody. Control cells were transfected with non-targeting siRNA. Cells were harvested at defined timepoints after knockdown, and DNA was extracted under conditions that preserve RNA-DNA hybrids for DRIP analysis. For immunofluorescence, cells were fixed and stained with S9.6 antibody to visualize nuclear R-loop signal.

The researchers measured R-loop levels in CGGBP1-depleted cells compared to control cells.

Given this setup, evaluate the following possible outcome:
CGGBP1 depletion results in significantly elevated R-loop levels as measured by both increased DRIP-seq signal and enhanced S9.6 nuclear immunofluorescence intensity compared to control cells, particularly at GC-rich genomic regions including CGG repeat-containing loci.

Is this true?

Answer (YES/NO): NO